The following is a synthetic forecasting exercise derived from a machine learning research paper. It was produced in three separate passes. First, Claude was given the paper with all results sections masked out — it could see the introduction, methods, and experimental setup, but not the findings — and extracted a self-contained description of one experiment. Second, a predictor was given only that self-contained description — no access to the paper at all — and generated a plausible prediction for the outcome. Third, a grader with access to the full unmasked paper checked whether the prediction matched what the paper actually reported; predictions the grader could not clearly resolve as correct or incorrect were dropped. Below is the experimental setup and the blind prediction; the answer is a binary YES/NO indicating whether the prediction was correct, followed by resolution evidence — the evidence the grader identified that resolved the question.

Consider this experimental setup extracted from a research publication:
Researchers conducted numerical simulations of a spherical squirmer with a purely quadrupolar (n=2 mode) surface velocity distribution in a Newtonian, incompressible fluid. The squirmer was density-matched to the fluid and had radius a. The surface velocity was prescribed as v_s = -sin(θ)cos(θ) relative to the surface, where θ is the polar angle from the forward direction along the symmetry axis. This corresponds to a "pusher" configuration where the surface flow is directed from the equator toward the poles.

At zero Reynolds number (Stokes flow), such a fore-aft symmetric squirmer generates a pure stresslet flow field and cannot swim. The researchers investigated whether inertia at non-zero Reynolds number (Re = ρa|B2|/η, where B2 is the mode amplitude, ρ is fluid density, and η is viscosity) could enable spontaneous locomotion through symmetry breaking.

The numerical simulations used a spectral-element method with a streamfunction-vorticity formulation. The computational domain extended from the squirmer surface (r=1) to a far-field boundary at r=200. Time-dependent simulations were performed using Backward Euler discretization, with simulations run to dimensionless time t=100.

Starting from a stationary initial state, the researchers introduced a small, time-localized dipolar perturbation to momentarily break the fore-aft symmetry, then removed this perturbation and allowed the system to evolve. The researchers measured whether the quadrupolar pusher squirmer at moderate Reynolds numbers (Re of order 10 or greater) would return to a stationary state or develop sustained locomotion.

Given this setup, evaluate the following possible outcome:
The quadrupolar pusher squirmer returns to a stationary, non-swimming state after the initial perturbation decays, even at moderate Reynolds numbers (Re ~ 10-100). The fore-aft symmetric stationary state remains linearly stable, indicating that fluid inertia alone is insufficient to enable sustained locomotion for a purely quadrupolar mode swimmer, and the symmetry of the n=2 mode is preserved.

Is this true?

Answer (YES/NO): NO